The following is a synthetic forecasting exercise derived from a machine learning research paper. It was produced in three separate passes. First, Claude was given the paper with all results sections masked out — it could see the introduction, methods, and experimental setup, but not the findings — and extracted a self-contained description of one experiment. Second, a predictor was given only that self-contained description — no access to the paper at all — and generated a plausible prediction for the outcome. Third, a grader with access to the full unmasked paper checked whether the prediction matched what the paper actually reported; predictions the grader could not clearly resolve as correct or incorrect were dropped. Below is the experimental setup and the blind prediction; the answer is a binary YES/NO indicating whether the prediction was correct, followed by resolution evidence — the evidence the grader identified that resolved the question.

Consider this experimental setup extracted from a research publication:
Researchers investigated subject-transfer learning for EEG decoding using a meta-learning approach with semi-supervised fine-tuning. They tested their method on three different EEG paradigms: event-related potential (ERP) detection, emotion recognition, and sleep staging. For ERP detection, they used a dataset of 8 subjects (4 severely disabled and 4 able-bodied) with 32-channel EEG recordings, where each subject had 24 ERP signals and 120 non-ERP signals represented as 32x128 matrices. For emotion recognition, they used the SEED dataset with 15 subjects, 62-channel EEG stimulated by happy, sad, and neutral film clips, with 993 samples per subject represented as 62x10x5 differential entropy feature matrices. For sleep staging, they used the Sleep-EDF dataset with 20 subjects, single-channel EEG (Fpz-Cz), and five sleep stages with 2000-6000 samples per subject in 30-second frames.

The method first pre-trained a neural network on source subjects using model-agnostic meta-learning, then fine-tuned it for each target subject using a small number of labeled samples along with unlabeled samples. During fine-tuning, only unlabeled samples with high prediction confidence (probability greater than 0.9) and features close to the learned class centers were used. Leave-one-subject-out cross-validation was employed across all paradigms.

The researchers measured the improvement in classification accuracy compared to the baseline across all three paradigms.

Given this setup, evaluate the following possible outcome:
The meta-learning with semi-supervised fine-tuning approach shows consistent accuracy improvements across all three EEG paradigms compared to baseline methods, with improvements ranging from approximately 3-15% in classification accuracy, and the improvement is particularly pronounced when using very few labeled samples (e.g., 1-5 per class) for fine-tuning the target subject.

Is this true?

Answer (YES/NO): NO